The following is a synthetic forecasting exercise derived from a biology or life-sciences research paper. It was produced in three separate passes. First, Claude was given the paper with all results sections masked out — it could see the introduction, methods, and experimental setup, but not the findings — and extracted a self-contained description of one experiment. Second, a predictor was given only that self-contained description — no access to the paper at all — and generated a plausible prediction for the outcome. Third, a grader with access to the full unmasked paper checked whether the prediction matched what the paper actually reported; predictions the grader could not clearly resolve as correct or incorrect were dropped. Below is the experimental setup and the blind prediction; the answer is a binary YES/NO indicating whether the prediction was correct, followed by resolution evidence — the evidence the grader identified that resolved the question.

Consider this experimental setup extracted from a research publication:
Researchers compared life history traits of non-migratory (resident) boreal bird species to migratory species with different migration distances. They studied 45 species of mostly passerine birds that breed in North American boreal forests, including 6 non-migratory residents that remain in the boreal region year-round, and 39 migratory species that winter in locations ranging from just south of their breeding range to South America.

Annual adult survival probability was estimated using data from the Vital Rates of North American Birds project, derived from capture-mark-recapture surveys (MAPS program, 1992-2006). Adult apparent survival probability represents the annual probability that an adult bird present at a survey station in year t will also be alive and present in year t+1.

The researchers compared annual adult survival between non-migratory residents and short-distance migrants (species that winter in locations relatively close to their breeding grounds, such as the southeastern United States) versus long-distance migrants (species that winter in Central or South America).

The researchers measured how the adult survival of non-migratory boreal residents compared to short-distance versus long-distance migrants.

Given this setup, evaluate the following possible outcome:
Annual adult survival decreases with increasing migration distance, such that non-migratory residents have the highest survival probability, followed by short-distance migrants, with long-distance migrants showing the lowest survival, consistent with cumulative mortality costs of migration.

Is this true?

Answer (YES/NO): NO